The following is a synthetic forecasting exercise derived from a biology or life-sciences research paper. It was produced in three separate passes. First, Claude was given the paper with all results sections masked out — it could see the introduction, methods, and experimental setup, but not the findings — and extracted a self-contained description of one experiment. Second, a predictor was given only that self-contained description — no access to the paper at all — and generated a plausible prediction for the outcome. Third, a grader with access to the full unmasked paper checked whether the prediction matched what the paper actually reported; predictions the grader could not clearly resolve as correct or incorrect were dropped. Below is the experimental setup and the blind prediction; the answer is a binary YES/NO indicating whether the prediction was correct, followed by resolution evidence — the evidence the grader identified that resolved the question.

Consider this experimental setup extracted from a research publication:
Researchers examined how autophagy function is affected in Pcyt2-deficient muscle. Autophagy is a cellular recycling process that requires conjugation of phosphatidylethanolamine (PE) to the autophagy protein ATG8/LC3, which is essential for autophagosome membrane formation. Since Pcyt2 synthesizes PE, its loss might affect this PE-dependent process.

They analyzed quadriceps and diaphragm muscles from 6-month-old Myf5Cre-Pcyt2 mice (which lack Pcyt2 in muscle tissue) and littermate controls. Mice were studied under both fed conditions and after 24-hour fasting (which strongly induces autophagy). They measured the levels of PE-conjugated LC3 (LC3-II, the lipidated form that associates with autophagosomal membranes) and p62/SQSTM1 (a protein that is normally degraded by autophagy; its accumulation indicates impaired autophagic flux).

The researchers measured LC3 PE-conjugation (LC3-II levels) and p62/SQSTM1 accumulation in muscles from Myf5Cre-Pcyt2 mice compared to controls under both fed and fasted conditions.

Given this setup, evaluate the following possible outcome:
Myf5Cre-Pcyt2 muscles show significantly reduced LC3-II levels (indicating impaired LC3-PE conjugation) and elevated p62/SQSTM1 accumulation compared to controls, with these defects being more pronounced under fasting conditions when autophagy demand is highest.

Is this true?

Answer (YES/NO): NO